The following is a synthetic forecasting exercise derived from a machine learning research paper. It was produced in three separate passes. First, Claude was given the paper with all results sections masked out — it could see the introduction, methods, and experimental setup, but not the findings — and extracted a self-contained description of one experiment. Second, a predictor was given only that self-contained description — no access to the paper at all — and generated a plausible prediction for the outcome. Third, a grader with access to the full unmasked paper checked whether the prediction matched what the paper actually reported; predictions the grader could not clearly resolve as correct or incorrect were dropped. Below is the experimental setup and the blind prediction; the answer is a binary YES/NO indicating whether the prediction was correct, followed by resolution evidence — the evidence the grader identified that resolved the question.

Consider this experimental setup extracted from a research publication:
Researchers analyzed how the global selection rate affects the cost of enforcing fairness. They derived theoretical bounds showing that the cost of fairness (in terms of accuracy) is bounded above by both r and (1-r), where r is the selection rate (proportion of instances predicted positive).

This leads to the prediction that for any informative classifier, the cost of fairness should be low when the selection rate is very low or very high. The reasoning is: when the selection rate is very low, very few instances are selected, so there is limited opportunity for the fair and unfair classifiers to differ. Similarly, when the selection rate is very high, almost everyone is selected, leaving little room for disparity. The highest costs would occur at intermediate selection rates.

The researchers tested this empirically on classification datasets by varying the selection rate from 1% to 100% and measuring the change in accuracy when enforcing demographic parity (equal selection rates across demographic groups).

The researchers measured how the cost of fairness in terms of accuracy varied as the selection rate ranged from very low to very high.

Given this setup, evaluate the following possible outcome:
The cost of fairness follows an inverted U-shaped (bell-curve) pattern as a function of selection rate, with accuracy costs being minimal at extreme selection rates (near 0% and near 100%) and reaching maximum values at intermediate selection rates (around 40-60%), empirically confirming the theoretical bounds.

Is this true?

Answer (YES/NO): NO